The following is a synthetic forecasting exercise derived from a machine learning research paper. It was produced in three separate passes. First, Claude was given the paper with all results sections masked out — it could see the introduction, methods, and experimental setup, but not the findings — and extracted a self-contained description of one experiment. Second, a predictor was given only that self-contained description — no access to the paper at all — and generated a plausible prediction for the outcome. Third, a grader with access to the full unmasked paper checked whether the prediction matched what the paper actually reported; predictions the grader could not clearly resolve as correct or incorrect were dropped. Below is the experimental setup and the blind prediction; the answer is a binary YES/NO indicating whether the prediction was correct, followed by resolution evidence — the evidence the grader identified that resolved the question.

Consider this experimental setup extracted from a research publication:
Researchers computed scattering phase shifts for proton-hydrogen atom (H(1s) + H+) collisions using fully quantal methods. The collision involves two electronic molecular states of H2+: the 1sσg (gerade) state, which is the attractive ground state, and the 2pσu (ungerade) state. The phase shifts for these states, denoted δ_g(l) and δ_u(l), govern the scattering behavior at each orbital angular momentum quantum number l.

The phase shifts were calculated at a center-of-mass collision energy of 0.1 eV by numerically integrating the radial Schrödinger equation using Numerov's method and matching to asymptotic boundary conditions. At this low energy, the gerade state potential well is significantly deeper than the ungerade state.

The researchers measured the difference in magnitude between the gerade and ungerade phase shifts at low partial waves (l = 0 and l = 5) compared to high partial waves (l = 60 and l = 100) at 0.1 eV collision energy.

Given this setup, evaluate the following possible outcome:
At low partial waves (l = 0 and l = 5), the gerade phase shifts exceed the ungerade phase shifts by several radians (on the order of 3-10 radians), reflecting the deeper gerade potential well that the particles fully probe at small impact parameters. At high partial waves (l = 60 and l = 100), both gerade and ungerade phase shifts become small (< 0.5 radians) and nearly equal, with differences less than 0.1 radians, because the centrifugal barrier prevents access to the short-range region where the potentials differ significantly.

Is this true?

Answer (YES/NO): NO